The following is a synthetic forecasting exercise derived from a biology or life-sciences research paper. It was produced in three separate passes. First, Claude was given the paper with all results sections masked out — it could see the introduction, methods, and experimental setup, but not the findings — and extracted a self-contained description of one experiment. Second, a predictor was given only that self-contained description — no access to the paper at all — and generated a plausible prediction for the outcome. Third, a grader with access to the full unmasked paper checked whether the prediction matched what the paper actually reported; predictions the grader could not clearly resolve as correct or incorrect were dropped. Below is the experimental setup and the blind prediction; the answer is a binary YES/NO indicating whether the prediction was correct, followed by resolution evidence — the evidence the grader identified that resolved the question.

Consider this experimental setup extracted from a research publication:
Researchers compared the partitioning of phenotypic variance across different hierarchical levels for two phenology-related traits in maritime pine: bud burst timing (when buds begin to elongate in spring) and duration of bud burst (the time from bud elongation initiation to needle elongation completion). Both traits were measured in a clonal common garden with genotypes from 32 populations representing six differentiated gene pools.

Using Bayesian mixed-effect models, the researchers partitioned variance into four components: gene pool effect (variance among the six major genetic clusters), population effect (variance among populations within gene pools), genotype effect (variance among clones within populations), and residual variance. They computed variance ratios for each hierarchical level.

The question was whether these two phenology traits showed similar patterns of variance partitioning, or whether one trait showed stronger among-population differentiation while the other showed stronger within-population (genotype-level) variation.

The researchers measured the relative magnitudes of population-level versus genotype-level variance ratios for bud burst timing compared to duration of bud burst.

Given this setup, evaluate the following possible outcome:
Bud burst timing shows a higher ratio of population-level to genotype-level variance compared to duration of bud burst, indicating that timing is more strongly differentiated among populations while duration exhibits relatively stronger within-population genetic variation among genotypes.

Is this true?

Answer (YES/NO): YES